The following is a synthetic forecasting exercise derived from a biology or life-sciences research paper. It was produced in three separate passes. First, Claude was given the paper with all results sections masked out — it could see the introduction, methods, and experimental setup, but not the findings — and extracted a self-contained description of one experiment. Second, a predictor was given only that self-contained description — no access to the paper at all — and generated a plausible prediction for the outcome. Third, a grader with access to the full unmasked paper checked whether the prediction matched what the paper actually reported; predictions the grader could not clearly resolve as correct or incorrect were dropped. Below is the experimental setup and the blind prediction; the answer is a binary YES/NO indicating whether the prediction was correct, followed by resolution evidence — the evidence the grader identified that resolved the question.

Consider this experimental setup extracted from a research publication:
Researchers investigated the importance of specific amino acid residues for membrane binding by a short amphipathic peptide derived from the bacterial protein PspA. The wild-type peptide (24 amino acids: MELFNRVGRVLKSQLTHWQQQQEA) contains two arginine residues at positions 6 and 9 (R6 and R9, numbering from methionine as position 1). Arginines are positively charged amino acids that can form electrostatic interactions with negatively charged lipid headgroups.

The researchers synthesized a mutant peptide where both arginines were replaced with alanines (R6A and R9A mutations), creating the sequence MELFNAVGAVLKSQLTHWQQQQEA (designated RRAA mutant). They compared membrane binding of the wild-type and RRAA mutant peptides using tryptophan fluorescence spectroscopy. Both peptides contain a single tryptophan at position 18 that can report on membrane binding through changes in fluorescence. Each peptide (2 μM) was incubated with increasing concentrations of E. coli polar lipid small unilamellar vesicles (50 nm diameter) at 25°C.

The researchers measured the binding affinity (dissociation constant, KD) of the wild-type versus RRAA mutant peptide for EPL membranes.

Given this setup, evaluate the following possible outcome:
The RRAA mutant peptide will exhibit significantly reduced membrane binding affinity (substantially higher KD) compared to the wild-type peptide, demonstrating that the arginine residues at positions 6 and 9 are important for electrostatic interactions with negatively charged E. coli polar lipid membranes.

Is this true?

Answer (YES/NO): YES